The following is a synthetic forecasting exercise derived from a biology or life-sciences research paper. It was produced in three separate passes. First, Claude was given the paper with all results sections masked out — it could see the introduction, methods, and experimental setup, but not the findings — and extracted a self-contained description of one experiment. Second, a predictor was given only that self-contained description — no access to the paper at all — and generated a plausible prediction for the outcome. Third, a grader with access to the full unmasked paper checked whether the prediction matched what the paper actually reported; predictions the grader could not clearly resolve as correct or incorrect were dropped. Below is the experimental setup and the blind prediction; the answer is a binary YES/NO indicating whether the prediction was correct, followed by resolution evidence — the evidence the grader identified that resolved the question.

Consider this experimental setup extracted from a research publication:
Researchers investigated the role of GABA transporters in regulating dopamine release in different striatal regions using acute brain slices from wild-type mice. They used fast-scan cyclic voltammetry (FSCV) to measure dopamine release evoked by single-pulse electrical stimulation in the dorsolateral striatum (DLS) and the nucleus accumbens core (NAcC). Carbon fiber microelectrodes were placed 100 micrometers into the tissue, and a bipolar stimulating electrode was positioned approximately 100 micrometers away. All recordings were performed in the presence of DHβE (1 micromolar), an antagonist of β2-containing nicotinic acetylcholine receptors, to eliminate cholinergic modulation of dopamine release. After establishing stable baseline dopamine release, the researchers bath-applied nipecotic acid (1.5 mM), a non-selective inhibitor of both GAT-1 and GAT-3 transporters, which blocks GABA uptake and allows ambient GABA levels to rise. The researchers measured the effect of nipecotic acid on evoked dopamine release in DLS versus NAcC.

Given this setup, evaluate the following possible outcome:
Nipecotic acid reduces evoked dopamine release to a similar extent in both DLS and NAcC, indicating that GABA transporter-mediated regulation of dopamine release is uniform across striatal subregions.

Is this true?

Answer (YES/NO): NO